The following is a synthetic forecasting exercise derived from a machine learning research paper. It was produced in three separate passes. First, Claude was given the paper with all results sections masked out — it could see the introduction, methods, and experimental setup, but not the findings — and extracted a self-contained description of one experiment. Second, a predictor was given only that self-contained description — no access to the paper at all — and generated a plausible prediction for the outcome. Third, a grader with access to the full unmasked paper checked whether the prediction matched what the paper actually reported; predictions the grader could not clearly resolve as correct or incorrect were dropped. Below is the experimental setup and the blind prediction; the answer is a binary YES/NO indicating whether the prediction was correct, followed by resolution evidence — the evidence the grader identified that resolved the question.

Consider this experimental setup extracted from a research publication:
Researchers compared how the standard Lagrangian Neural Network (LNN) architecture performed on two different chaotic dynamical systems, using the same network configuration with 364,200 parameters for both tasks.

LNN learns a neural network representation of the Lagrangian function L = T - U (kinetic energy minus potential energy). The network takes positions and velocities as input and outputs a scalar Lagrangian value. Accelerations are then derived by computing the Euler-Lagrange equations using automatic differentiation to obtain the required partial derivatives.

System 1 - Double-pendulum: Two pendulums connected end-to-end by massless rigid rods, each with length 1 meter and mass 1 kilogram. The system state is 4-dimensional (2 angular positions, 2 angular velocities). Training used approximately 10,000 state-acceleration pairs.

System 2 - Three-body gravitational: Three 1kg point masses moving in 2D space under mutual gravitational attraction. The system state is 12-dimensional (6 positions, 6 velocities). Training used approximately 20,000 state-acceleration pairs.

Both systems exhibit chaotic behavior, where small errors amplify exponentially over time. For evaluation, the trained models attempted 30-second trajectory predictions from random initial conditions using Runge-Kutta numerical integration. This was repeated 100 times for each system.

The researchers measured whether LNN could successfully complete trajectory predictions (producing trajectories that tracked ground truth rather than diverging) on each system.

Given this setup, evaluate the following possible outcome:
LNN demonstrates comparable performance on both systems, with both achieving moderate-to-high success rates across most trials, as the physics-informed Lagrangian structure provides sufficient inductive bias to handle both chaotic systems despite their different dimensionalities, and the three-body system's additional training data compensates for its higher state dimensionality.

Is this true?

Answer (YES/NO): NO